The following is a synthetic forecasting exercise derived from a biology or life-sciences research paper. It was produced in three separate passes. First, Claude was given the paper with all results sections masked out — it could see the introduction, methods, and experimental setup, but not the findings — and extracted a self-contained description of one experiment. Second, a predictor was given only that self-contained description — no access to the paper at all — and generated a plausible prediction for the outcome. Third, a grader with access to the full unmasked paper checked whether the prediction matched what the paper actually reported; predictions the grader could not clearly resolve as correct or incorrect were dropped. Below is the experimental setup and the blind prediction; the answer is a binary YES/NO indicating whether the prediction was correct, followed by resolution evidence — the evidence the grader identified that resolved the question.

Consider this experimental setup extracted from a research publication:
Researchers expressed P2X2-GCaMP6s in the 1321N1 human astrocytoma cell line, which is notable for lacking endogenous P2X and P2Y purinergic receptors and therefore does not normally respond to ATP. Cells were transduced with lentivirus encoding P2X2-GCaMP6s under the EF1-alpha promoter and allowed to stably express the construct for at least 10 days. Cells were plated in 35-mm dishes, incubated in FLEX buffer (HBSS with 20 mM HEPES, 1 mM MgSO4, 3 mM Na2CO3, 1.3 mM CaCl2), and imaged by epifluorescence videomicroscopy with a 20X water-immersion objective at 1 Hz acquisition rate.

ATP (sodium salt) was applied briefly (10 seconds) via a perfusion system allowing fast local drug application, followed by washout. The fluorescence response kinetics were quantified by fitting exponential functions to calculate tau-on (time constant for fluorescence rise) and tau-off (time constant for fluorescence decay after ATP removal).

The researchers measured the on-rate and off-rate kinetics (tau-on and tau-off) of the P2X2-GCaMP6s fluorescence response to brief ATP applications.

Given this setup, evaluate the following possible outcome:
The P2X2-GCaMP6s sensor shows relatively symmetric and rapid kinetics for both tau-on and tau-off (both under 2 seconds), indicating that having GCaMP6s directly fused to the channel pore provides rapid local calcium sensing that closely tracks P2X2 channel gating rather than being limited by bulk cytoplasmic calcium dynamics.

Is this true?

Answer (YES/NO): NO